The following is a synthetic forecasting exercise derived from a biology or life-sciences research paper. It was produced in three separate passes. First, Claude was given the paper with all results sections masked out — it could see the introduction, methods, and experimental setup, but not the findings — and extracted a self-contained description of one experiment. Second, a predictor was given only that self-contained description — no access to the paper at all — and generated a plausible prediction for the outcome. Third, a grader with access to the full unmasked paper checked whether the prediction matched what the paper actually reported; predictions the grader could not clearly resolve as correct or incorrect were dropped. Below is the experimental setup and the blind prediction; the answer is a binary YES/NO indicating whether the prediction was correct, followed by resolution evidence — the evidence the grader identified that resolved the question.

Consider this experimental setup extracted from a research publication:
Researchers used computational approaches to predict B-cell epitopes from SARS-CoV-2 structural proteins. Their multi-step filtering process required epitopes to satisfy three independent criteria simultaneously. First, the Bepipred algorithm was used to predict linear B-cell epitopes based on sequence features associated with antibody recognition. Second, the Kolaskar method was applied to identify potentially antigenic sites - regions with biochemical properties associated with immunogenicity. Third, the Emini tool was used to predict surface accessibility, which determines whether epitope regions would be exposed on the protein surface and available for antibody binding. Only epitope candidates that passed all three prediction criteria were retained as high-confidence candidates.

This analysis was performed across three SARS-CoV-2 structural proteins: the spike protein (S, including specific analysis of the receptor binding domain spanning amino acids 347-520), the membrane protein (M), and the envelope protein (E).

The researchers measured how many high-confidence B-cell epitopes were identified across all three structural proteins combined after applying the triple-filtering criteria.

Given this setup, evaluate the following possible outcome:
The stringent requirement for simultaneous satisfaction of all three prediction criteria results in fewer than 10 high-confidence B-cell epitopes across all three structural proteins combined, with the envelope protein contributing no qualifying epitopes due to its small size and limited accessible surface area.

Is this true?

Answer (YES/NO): NO